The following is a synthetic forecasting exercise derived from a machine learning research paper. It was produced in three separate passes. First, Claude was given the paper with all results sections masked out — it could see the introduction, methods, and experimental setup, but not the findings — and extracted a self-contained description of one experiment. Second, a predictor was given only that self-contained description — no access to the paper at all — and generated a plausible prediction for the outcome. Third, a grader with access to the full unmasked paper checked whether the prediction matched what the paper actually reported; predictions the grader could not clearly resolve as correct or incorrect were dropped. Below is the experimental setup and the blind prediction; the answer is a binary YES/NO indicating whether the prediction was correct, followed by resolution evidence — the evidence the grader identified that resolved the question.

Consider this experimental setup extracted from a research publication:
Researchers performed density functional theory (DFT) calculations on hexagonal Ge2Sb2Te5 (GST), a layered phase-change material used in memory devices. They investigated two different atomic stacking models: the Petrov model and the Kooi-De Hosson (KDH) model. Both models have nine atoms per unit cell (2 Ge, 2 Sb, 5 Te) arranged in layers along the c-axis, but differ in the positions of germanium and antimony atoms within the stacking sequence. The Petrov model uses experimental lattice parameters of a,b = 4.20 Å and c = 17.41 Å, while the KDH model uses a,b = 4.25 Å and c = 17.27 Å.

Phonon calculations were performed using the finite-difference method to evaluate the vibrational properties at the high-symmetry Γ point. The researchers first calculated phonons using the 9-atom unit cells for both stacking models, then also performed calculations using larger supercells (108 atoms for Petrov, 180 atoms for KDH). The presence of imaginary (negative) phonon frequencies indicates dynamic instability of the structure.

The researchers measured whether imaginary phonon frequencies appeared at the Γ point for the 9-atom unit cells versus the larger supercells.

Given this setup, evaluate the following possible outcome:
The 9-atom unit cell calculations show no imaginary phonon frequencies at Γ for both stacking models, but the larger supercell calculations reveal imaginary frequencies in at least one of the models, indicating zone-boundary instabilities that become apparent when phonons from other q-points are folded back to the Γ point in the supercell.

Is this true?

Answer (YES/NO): NO